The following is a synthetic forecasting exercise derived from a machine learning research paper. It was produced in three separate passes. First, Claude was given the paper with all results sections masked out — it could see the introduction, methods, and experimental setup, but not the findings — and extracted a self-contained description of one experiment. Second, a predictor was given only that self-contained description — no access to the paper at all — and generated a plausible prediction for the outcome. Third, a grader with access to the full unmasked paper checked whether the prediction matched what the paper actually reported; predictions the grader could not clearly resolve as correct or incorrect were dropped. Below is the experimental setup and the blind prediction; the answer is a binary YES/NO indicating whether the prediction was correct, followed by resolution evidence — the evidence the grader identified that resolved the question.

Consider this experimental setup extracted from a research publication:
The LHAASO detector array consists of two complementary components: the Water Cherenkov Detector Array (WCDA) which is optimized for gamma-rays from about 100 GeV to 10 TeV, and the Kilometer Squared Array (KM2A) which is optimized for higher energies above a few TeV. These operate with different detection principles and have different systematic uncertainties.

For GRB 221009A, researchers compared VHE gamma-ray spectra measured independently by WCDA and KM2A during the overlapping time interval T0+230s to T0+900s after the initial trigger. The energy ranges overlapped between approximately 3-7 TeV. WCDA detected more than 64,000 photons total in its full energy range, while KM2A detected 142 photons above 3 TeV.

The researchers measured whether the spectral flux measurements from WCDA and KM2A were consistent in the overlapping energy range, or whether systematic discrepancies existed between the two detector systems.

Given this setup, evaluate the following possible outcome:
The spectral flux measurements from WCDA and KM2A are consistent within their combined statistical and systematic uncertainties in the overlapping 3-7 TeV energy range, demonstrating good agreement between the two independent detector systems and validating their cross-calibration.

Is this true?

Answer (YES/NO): YES